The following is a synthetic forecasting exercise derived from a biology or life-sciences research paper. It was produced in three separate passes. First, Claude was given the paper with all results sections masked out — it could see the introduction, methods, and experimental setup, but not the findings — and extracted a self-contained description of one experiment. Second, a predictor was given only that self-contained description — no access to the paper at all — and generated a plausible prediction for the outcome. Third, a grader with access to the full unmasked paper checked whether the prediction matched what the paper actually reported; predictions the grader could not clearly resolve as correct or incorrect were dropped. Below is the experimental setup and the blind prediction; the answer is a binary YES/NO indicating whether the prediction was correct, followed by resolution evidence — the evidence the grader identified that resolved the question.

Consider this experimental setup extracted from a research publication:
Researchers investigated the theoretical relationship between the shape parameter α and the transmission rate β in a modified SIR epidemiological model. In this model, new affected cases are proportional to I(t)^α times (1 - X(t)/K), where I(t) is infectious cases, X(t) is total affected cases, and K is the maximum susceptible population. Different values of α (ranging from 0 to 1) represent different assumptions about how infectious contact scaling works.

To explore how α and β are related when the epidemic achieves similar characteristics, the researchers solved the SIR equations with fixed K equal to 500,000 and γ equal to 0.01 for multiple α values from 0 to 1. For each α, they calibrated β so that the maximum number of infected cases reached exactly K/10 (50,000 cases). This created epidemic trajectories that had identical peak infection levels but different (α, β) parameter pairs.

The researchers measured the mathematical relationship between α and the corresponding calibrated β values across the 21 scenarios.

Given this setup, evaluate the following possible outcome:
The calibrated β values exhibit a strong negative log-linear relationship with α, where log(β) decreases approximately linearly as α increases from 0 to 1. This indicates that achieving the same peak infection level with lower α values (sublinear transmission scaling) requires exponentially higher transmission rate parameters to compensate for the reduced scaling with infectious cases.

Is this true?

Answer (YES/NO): YES